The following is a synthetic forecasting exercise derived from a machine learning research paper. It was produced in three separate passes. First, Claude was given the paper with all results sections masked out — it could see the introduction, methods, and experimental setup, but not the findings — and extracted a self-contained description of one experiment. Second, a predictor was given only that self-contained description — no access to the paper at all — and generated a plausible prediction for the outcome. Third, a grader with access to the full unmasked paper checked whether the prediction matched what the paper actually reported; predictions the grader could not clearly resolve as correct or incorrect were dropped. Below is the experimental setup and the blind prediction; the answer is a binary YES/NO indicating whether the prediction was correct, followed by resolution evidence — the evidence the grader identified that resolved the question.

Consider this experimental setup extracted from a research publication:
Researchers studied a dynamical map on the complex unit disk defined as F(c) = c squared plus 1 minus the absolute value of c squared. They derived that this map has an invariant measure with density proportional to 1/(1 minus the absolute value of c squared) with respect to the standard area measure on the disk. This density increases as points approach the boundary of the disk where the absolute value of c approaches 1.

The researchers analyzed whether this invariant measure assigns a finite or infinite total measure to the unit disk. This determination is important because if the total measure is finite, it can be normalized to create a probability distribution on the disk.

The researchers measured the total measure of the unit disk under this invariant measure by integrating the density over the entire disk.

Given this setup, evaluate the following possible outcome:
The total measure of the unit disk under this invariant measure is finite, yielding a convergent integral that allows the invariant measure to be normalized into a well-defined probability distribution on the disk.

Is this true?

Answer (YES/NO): NO